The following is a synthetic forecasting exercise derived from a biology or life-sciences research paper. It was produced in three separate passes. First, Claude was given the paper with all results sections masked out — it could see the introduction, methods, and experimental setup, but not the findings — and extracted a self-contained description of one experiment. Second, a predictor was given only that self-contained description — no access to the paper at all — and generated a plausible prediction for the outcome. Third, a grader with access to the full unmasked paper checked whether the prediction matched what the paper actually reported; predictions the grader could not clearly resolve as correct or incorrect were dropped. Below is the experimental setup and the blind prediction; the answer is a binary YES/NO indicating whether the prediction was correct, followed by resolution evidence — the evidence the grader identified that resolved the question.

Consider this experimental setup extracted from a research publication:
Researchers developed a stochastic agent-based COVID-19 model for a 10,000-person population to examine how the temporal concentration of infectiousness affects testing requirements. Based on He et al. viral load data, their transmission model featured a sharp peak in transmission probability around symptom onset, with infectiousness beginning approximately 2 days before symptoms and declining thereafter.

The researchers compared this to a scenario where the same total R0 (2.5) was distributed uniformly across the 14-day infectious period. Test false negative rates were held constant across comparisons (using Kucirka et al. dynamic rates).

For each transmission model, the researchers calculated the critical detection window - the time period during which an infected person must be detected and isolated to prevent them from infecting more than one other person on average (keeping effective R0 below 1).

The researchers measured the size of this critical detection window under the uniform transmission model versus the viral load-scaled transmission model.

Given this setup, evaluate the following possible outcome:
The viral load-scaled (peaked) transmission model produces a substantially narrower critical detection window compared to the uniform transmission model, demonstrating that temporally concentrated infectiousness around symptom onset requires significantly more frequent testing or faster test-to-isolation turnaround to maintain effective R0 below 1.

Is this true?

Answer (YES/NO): YES